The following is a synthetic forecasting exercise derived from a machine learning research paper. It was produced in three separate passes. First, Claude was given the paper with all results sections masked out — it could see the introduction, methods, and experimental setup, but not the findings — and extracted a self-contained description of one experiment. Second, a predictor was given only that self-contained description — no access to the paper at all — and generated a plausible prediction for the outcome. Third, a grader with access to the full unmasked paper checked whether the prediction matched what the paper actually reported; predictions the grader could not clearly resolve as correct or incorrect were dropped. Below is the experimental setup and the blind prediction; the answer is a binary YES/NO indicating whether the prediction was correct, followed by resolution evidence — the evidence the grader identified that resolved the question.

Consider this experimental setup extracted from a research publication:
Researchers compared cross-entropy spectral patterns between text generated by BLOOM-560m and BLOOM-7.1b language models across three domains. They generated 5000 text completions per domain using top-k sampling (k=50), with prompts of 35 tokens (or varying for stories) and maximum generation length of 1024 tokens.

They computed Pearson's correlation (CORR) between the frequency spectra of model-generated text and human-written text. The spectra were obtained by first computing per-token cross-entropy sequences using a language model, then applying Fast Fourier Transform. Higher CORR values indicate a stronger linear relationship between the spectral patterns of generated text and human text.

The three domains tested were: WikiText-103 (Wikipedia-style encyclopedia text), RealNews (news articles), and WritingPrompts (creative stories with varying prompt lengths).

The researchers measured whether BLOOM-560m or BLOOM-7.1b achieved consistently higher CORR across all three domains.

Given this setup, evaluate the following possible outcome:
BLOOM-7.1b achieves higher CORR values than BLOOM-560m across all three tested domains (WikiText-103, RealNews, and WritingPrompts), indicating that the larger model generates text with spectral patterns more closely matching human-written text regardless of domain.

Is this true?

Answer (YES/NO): YES